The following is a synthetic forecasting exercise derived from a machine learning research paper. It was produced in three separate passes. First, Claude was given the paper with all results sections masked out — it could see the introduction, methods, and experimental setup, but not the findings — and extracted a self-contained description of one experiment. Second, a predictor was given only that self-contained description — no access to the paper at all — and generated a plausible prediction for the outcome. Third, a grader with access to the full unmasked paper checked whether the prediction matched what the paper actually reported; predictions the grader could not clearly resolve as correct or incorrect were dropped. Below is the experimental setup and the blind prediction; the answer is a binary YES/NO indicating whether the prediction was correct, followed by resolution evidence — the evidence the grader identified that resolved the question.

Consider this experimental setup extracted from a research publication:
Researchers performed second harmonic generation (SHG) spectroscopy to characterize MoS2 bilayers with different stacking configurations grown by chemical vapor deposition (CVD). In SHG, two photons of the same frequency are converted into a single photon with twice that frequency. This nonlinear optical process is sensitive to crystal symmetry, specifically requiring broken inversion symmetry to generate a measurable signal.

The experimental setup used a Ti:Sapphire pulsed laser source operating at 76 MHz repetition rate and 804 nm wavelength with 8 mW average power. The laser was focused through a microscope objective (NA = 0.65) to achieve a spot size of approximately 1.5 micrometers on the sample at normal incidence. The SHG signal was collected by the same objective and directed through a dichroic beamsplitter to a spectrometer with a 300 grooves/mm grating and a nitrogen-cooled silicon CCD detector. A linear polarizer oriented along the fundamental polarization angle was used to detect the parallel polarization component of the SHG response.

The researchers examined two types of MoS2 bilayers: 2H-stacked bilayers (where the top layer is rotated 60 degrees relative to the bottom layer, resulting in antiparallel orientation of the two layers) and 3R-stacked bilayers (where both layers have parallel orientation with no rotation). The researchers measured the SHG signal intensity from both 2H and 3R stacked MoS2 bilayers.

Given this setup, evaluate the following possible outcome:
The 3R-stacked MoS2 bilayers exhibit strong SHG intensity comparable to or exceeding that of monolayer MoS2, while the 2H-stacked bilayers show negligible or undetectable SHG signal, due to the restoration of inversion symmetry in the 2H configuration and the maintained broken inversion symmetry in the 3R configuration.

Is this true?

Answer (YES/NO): YES